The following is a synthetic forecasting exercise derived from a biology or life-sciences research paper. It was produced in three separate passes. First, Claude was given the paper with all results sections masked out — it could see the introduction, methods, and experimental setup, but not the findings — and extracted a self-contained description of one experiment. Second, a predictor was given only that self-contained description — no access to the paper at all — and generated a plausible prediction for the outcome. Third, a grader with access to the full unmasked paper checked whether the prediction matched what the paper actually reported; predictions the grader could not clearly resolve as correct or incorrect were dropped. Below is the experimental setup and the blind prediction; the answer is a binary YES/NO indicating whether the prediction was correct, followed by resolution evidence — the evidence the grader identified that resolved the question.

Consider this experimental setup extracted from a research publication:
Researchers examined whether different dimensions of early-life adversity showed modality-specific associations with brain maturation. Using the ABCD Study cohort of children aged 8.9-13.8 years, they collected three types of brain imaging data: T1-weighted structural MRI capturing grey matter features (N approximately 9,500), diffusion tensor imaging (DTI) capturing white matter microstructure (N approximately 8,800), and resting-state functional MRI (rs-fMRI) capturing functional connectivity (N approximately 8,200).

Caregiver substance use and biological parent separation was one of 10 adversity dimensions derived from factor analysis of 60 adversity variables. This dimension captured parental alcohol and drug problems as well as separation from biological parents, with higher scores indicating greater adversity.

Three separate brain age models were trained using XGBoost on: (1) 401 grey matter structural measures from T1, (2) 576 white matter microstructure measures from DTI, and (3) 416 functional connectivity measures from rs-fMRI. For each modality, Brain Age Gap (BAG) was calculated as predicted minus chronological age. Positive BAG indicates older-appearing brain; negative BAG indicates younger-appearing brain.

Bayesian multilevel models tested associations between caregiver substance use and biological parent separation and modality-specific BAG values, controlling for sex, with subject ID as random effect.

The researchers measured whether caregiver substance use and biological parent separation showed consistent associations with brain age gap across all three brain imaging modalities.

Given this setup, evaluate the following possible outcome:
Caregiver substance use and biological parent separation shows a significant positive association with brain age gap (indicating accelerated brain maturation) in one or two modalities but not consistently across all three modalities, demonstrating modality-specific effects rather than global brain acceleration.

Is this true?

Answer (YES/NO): YES